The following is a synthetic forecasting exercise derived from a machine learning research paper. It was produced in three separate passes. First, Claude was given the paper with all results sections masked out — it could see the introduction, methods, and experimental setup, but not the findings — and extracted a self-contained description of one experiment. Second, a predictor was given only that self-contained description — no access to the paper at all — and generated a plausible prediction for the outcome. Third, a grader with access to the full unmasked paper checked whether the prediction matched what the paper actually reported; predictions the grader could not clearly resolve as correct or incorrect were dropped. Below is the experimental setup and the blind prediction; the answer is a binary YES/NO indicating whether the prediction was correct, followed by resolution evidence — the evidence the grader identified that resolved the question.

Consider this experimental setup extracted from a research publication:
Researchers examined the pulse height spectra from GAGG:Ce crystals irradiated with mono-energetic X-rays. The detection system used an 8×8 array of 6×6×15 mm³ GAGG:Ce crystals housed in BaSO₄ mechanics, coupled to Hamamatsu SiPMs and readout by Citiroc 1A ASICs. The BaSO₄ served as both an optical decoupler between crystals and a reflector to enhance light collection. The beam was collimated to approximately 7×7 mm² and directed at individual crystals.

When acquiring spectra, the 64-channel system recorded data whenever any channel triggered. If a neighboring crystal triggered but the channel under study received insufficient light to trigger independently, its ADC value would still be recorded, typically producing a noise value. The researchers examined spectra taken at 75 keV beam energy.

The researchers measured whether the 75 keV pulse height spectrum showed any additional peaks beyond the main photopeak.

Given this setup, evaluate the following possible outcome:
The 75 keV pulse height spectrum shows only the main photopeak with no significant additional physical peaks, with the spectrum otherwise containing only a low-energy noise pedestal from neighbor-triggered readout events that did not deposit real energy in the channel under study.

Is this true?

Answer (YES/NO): NO